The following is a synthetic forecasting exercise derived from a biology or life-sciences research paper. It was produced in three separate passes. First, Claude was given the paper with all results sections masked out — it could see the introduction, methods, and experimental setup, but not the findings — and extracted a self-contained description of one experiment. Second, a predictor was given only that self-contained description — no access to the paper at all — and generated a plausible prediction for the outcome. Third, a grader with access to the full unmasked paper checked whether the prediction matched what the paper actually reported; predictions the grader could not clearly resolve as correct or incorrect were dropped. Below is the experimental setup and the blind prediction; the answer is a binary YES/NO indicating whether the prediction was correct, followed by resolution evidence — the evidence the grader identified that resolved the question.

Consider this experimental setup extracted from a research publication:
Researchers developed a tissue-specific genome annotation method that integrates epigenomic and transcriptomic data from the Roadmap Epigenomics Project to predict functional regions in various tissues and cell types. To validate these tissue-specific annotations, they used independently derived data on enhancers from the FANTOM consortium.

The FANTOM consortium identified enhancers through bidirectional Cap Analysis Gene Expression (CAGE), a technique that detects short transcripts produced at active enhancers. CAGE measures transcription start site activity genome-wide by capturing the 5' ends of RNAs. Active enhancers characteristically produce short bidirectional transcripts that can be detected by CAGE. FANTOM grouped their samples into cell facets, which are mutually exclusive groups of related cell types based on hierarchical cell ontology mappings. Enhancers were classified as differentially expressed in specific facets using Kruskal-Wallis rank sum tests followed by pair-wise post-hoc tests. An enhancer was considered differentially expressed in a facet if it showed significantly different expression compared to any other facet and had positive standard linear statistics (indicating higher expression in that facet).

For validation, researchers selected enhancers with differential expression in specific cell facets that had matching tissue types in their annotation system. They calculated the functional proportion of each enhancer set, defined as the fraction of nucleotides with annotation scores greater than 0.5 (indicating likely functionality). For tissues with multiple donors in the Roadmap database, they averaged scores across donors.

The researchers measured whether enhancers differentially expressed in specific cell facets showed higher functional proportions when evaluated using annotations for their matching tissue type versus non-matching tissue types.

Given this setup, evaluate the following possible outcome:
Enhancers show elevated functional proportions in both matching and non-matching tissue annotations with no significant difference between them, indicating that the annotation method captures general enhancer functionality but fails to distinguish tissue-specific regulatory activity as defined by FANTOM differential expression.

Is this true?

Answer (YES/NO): NO